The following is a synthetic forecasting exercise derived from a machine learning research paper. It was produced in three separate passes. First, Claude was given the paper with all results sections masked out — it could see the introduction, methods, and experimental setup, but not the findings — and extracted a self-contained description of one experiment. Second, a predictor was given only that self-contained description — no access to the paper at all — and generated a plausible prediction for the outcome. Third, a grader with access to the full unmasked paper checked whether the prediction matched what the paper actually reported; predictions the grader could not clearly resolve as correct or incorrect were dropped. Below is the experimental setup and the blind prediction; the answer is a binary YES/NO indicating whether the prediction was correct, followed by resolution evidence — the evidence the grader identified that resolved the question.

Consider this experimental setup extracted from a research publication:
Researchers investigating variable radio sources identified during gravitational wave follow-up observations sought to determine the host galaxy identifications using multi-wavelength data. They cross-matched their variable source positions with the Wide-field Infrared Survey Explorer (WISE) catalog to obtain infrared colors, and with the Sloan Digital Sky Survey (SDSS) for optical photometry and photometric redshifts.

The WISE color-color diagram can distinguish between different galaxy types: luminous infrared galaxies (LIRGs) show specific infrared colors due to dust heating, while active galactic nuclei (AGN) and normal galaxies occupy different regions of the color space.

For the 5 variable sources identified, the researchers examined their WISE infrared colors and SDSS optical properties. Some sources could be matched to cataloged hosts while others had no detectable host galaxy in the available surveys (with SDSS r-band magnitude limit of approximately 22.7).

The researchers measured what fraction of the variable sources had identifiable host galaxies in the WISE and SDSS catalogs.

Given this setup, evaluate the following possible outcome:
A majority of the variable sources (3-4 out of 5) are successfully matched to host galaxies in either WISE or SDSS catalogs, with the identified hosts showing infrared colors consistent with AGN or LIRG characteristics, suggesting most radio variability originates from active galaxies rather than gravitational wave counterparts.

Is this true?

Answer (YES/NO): YES